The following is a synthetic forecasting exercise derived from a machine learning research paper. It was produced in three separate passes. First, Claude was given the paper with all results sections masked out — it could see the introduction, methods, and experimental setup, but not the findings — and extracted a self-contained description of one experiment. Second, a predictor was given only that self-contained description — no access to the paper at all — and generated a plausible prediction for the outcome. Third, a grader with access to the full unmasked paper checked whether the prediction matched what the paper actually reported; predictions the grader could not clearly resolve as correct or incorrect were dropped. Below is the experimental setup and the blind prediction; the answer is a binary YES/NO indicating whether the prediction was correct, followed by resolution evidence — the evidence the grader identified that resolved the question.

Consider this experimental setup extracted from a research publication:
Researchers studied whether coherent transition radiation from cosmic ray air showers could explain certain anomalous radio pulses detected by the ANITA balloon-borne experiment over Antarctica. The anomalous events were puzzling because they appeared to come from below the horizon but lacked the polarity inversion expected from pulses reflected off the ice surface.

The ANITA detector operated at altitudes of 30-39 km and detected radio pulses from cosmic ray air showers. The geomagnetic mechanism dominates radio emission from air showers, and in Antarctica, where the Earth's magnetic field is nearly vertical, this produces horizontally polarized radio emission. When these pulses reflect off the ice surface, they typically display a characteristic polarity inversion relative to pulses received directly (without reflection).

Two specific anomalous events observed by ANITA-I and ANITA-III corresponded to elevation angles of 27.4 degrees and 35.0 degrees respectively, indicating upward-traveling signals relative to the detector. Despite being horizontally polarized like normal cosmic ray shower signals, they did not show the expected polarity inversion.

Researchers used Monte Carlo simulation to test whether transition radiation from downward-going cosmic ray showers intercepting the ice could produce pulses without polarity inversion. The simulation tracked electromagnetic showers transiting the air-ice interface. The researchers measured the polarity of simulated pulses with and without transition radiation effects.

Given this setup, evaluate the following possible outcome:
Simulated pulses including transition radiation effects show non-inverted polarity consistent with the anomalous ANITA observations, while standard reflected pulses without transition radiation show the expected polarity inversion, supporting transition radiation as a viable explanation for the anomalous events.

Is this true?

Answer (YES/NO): NO